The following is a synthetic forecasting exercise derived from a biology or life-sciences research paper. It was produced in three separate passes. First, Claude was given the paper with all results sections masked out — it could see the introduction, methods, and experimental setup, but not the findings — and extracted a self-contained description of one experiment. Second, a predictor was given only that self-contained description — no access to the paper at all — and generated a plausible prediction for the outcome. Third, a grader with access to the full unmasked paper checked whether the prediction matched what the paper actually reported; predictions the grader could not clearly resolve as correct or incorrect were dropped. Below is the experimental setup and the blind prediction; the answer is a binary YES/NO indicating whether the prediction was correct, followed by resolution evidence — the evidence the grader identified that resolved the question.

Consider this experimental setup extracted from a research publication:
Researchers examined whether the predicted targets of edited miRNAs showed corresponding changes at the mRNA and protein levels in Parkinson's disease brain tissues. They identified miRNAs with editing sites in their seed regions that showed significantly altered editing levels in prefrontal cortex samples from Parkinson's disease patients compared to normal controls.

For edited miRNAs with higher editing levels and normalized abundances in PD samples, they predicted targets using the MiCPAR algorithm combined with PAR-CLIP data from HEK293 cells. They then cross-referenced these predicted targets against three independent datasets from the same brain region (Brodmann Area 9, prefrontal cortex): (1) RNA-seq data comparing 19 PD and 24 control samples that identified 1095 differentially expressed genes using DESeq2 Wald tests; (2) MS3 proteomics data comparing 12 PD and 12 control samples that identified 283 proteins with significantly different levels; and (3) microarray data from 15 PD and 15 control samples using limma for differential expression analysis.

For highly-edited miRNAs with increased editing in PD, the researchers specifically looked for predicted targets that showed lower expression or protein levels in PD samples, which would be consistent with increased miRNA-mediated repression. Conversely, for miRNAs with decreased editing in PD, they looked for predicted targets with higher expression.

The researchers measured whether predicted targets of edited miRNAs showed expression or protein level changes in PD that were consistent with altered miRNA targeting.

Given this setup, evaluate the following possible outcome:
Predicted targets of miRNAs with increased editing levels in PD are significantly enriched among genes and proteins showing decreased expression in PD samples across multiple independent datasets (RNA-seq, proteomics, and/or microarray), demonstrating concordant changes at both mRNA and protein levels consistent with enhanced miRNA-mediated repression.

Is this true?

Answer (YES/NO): NO